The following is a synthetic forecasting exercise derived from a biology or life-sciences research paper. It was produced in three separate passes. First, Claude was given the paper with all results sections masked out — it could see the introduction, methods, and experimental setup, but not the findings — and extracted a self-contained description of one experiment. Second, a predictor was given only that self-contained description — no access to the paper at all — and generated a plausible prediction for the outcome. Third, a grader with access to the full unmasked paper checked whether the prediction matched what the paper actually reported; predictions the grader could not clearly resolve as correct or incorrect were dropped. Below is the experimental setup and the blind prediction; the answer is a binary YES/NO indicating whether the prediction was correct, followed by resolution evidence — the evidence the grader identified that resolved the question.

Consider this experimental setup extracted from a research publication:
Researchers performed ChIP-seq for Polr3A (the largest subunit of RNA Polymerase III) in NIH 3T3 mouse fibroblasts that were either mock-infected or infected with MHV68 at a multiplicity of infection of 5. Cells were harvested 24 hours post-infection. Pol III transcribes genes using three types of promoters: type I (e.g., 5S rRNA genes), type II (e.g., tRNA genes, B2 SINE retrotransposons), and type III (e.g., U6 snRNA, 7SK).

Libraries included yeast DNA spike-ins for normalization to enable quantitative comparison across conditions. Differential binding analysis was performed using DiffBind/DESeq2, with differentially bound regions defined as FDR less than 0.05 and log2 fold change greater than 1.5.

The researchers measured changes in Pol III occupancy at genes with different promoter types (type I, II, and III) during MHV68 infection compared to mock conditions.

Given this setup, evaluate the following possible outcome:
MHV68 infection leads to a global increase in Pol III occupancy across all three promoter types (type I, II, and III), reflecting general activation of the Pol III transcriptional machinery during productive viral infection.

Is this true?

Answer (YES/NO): NO